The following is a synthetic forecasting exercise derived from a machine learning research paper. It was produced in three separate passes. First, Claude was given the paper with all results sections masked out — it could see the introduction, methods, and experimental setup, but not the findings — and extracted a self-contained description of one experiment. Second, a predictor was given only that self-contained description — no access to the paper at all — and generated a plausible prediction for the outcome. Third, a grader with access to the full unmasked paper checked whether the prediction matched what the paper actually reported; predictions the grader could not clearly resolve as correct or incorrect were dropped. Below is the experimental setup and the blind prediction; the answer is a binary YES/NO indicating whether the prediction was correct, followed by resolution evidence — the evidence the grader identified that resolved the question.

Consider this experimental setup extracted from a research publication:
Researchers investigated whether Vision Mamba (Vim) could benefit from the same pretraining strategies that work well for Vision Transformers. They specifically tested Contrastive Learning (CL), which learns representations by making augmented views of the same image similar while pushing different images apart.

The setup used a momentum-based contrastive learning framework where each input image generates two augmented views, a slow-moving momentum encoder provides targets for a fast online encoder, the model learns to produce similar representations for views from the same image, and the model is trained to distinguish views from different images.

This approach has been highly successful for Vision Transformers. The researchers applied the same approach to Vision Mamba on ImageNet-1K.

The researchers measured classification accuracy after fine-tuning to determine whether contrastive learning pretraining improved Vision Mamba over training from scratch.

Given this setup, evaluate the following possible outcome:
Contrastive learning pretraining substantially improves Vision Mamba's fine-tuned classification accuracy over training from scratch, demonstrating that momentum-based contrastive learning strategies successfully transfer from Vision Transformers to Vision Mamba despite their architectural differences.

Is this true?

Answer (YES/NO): NO